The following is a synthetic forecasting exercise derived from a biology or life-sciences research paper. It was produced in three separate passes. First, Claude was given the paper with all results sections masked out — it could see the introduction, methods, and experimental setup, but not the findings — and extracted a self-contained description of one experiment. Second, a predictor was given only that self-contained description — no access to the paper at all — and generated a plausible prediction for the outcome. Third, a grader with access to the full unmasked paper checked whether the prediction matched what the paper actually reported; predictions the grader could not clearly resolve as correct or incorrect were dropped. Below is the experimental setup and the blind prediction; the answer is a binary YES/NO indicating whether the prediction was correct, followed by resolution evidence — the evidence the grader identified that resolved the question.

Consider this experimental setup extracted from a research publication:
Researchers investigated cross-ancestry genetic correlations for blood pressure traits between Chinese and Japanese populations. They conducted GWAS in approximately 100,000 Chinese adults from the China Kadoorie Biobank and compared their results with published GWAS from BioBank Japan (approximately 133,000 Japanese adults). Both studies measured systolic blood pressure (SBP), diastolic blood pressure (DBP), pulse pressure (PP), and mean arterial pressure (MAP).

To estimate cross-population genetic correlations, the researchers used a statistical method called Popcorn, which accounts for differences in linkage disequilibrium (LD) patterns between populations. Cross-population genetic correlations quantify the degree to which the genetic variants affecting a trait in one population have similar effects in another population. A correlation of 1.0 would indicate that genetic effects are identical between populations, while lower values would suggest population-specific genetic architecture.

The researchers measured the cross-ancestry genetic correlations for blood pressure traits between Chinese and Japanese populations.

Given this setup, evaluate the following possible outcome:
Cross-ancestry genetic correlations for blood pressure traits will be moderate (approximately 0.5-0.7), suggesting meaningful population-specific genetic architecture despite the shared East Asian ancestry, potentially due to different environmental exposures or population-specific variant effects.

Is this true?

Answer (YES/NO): NO